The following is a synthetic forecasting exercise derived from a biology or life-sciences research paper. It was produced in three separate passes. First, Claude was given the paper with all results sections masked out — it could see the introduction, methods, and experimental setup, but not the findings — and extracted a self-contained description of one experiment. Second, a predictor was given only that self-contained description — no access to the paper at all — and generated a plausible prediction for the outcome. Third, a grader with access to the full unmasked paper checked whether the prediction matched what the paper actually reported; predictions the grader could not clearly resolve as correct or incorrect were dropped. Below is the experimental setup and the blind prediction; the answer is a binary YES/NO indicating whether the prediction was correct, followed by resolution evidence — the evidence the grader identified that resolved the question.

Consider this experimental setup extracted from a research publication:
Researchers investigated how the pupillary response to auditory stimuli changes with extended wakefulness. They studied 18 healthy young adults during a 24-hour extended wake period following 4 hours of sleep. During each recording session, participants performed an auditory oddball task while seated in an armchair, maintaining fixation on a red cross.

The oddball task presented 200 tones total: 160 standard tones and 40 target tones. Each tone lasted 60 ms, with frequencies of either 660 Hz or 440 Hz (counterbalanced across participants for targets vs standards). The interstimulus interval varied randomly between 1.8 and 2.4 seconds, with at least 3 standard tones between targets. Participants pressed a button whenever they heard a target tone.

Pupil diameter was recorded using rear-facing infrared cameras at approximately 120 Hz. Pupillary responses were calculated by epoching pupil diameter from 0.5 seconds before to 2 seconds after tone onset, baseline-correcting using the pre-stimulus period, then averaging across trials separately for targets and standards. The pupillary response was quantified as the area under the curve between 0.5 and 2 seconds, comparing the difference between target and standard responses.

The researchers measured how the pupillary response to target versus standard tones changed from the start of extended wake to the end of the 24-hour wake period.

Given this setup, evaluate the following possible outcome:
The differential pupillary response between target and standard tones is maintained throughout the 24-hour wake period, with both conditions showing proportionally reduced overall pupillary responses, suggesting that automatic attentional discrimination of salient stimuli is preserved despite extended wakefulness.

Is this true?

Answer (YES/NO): NO